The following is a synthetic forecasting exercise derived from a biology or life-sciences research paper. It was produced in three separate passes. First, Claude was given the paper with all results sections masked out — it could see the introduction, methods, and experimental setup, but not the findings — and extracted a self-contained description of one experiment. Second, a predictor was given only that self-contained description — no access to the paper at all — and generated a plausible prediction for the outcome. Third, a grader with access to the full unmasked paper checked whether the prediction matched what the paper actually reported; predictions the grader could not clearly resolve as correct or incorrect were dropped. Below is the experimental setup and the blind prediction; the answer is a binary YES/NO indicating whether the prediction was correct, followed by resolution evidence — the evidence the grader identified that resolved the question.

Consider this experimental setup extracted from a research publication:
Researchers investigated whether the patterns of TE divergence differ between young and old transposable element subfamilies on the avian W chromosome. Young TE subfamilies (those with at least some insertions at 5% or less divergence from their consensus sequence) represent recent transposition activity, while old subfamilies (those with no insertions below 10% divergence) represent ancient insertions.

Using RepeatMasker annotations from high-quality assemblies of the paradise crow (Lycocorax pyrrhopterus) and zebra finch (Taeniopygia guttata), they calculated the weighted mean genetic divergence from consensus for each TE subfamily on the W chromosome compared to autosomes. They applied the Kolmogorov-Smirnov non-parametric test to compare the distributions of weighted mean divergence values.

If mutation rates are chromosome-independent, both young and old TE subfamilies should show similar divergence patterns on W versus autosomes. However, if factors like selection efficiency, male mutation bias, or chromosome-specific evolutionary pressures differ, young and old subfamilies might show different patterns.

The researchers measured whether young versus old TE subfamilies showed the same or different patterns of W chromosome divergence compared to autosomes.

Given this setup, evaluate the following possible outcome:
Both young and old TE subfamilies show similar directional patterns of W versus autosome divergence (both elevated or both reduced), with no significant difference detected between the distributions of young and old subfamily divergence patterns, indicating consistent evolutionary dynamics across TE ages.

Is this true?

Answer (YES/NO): NO